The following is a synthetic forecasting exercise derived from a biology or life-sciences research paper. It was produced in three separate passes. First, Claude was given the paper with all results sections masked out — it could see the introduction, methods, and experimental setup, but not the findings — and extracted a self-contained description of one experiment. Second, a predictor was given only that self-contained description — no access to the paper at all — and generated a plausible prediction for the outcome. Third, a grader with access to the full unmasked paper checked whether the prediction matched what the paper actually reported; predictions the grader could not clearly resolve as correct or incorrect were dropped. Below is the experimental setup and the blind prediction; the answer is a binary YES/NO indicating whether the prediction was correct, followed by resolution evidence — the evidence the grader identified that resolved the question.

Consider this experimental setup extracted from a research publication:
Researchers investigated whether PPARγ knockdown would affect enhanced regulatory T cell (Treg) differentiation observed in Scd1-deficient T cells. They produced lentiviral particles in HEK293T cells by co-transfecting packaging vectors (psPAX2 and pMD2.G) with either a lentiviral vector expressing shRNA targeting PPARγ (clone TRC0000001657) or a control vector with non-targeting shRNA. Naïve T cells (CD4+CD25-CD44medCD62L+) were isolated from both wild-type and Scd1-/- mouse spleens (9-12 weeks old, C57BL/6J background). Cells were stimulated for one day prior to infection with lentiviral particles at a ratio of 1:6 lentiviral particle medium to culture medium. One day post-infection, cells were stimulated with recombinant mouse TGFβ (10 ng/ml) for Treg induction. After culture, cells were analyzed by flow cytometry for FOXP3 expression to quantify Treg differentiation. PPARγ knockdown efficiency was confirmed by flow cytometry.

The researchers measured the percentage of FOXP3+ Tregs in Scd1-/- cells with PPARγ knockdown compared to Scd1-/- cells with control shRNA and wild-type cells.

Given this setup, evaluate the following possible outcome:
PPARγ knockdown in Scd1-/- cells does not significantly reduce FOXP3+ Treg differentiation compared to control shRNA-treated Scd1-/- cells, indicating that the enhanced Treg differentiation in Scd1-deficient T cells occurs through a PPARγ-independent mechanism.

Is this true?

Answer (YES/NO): NO